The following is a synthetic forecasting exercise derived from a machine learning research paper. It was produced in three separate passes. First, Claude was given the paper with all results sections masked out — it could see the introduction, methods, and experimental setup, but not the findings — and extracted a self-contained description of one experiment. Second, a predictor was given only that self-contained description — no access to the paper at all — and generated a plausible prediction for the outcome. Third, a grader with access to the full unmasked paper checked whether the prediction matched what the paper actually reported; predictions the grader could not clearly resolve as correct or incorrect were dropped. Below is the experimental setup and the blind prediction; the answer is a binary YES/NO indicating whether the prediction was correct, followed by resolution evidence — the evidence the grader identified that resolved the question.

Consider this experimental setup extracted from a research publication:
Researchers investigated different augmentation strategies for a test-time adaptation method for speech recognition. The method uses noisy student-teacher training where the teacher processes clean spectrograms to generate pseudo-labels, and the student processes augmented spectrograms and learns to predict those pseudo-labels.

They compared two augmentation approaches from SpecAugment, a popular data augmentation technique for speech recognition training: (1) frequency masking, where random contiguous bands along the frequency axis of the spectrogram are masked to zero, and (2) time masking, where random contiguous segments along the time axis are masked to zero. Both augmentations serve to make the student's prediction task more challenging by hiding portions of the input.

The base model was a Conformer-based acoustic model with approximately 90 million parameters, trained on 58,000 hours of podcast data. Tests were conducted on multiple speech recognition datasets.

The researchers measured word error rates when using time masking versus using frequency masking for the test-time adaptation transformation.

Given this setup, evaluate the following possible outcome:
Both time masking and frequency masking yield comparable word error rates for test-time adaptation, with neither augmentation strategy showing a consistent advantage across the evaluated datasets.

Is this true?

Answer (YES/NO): NO